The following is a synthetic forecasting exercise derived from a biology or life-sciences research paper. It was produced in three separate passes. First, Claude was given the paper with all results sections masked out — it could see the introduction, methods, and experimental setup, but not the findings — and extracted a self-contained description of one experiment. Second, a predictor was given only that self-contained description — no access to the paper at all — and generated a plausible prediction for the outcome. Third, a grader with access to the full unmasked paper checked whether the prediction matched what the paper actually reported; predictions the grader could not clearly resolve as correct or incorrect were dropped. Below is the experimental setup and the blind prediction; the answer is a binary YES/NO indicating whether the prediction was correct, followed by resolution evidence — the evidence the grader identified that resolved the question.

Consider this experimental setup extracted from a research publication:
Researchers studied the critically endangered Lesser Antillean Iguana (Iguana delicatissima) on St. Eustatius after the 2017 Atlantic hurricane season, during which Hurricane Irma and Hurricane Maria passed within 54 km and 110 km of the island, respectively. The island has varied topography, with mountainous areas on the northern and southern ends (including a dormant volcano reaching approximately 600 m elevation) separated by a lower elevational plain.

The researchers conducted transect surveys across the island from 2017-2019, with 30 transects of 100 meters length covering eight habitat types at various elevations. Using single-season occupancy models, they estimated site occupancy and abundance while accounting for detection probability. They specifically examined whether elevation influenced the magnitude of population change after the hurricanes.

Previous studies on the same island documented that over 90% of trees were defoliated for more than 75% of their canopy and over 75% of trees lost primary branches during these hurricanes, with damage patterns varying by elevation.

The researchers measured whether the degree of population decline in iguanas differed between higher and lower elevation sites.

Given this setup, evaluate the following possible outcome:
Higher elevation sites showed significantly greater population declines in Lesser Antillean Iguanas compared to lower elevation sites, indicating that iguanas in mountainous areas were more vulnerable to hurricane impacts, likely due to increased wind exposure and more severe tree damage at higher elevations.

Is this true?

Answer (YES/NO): YES